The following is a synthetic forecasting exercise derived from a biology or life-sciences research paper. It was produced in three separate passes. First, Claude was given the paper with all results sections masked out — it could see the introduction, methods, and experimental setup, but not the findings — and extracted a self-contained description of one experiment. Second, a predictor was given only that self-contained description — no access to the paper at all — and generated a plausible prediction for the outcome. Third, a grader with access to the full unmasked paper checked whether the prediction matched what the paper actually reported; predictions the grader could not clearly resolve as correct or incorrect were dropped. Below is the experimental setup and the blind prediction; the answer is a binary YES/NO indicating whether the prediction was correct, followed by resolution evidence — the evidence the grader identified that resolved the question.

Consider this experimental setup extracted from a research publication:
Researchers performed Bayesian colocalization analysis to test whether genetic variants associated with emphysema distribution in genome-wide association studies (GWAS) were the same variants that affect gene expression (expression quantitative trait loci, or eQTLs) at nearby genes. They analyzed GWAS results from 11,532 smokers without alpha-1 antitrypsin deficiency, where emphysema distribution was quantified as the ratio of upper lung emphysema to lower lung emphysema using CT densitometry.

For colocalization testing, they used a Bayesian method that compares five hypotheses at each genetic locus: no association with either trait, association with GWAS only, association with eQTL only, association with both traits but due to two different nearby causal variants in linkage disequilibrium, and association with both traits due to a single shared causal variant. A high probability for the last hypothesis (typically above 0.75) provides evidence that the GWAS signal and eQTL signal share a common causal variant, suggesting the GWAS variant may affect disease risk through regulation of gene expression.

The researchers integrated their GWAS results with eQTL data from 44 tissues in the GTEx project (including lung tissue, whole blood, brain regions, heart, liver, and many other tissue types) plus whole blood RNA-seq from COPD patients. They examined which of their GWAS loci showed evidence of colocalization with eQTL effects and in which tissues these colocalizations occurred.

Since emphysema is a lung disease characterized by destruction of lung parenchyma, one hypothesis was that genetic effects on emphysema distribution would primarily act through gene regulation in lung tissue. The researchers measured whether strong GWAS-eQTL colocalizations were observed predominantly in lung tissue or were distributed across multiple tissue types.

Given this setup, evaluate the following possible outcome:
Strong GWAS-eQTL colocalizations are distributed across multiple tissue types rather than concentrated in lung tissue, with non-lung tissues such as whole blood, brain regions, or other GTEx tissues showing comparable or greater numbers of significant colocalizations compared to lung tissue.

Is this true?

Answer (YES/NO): YES